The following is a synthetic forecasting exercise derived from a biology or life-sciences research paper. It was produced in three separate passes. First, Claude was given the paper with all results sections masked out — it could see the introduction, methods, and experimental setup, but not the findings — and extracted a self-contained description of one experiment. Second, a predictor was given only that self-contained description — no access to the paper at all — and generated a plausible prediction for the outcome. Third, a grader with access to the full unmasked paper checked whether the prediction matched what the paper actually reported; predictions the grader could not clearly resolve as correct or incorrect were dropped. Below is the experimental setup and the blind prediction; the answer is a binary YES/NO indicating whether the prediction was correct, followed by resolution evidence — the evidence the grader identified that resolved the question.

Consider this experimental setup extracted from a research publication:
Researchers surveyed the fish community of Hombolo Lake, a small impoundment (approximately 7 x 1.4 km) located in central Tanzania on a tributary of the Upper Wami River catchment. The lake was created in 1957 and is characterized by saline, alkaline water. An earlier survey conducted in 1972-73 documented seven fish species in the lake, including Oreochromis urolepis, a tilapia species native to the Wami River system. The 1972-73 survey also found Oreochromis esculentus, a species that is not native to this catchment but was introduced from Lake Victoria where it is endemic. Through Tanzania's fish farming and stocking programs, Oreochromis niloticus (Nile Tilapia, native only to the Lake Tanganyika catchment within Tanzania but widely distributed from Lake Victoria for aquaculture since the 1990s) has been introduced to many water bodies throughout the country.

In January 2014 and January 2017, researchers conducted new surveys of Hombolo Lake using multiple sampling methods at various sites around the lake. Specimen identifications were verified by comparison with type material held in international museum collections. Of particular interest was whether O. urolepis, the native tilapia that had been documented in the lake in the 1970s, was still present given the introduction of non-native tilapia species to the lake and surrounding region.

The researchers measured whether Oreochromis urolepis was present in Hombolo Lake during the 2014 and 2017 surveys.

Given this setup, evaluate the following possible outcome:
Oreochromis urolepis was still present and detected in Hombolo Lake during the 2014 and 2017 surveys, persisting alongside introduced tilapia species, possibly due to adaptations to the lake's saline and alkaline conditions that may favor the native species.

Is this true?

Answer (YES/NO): NO